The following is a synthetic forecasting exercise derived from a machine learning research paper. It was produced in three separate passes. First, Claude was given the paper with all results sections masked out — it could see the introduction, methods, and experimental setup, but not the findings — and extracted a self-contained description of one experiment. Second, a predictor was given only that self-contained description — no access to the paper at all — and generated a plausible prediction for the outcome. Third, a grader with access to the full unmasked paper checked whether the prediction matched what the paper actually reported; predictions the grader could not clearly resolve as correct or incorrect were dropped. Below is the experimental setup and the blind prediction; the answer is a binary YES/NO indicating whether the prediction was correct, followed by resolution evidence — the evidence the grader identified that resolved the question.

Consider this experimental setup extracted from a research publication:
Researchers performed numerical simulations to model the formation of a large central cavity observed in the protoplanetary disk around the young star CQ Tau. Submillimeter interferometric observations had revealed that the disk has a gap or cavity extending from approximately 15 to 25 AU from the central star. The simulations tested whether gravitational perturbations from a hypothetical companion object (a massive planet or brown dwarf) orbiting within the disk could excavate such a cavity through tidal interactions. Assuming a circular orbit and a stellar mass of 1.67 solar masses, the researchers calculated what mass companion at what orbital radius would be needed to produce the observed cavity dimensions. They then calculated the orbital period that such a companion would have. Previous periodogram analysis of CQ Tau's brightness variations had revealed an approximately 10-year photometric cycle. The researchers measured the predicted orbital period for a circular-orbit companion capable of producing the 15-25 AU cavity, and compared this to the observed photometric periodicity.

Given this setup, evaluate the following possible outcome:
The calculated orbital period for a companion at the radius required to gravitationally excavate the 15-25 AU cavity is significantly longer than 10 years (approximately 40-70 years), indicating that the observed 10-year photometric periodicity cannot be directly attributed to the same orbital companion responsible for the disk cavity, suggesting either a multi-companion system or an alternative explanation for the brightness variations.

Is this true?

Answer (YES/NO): YES